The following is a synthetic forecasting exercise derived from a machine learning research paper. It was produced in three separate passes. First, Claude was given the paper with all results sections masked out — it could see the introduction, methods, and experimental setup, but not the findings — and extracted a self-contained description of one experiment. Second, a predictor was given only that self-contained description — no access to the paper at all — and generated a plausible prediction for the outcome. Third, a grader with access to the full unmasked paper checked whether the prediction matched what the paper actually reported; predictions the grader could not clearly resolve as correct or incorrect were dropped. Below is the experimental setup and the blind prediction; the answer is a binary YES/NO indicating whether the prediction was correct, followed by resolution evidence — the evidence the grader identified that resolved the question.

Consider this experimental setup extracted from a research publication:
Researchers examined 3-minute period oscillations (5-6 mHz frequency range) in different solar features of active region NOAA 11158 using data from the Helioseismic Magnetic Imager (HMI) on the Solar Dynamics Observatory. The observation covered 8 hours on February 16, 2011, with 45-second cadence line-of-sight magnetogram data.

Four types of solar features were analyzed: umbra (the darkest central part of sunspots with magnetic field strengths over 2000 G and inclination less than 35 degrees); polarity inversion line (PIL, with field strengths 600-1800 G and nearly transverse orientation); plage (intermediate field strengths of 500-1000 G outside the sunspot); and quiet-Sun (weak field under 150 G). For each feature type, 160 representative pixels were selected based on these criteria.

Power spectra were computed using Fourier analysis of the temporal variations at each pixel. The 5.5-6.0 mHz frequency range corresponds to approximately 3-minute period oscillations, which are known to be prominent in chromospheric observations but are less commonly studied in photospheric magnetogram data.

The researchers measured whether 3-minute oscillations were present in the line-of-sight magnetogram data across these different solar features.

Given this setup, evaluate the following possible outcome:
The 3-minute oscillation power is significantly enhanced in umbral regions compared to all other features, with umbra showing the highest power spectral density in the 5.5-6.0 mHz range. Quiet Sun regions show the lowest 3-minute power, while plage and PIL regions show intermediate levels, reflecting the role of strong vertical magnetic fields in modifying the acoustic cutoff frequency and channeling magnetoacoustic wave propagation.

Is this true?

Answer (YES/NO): NO